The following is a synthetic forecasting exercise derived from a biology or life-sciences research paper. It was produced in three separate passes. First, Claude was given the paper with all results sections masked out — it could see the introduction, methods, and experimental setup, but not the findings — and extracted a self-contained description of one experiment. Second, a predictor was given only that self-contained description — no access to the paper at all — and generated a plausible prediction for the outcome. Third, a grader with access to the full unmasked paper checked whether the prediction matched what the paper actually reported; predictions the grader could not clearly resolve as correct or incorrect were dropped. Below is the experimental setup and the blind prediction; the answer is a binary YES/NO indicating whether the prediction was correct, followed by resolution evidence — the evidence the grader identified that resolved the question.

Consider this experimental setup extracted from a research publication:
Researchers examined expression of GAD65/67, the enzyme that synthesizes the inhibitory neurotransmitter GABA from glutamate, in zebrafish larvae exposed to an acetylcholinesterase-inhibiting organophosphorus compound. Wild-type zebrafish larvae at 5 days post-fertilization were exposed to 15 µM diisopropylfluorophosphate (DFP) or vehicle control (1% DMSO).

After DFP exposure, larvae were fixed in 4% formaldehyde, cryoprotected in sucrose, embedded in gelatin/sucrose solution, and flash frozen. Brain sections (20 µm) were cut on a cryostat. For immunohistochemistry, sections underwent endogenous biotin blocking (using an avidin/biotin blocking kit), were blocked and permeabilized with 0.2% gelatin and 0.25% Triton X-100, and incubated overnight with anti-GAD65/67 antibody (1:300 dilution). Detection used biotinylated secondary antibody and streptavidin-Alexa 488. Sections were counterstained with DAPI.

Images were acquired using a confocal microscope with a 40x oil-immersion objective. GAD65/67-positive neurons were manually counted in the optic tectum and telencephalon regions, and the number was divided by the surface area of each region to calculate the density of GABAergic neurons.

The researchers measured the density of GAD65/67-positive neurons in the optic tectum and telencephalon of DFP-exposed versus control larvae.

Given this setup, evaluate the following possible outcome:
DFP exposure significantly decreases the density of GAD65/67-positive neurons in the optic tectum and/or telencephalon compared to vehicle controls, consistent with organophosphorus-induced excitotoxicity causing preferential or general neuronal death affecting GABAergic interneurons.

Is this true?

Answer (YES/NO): YES